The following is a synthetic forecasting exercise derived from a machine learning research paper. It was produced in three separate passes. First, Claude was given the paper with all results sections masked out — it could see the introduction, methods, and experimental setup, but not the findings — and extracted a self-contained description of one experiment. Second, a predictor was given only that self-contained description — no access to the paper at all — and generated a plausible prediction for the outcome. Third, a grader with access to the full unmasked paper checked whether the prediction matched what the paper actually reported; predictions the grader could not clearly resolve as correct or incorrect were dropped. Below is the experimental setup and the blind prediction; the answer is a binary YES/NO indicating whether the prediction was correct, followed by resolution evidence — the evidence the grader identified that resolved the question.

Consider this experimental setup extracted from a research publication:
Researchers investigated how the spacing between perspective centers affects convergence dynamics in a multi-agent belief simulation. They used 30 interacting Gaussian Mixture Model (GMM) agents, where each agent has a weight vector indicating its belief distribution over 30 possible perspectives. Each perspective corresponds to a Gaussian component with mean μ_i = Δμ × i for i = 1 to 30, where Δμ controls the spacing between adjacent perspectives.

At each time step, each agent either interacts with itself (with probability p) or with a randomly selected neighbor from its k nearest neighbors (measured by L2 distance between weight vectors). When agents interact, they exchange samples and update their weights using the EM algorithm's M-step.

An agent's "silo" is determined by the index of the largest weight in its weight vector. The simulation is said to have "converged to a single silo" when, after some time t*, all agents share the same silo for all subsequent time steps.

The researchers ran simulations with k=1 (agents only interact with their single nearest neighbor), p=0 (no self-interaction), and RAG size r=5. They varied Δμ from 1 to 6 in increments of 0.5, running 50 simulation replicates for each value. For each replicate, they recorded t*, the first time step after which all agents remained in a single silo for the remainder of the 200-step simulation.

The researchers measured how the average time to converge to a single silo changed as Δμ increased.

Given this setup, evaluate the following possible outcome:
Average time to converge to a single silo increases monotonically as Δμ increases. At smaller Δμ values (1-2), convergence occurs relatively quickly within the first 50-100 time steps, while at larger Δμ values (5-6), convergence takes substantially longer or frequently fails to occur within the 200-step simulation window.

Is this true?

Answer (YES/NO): NO